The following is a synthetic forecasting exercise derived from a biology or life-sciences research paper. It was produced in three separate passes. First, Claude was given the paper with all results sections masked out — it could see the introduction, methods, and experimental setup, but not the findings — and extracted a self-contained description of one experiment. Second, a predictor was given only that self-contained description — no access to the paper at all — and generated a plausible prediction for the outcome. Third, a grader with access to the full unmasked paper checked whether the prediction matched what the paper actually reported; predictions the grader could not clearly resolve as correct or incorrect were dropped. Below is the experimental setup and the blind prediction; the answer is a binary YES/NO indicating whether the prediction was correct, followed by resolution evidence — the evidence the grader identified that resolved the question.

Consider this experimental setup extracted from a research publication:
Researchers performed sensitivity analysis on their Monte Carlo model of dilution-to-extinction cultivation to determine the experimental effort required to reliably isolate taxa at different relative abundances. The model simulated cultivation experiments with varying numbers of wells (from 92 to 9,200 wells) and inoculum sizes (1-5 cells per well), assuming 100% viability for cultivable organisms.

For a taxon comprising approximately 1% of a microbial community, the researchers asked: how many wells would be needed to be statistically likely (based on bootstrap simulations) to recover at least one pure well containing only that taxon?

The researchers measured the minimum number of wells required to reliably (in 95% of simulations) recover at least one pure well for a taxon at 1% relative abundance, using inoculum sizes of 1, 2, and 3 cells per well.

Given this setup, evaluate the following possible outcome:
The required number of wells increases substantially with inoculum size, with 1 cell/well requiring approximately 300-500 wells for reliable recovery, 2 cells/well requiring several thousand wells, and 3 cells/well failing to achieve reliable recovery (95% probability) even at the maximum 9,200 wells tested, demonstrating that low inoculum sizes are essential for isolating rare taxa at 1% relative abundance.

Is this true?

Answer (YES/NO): NO